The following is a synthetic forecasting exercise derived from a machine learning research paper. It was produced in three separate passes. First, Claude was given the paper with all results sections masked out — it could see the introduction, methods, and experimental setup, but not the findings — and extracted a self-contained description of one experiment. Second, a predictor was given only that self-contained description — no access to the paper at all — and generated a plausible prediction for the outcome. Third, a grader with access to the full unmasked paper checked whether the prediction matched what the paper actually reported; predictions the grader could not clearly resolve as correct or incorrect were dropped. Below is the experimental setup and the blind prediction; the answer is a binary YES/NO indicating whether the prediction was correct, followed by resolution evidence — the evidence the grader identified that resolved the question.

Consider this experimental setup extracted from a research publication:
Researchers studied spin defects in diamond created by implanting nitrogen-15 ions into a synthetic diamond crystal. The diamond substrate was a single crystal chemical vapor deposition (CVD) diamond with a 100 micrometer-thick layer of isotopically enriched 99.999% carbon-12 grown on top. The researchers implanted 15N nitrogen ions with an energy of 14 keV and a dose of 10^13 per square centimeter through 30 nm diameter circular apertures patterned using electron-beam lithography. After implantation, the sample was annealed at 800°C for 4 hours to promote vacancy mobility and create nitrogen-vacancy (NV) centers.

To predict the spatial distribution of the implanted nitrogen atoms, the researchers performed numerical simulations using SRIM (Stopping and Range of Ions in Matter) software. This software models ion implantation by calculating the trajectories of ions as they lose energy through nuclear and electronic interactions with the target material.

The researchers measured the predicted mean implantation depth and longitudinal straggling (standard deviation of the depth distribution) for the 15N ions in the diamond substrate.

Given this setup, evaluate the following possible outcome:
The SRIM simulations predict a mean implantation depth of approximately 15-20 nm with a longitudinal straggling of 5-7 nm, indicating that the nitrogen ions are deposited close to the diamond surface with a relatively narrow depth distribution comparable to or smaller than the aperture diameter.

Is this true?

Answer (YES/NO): YES